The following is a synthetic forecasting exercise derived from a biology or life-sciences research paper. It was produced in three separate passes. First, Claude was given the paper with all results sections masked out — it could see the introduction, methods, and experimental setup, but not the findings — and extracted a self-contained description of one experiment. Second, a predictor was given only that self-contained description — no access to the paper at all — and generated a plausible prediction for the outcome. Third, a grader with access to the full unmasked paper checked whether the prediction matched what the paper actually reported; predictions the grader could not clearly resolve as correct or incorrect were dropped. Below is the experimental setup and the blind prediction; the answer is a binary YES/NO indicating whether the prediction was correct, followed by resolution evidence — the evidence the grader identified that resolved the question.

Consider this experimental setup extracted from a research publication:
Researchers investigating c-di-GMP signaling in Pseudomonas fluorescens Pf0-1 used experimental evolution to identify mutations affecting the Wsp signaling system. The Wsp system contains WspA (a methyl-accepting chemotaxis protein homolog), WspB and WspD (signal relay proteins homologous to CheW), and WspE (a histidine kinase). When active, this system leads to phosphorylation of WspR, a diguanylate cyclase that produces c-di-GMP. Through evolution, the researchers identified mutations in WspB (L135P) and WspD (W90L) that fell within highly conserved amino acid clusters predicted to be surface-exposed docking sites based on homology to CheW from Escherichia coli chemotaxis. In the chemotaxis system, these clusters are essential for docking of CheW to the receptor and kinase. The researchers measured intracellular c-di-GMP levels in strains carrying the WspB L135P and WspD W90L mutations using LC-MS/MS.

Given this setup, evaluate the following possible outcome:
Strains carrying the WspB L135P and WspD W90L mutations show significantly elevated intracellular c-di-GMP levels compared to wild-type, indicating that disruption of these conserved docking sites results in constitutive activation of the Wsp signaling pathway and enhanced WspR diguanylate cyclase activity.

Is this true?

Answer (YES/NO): NO